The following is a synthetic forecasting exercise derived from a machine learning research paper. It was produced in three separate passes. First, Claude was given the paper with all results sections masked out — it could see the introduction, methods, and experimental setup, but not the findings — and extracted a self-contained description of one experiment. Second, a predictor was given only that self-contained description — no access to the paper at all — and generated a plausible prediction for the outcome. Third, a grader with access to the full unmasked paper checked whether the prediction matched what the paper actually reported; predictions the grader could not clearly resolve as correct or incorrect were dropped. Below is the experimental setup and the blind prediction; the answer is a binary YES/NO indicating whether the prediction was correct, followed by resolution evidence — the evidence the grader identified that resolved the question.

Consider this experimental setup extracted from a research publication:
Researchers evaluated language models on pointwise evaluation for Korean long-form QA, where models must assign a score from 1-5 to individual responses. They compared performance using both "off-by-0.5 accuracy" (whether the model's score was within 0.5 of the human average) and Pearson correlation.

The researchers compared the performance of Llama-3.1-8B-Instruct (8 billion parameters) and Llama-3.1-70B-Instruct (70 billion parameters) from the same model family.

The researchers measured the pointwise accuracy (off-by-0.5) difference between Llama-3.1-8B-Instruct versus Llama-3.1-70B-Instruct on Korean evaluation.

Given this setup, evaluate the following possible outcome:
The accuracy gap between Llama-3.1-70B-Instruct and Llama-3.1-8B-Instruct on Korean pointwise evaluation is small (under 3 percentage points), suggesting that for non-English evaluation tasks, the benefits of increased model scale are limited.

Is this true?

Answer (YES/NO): NO